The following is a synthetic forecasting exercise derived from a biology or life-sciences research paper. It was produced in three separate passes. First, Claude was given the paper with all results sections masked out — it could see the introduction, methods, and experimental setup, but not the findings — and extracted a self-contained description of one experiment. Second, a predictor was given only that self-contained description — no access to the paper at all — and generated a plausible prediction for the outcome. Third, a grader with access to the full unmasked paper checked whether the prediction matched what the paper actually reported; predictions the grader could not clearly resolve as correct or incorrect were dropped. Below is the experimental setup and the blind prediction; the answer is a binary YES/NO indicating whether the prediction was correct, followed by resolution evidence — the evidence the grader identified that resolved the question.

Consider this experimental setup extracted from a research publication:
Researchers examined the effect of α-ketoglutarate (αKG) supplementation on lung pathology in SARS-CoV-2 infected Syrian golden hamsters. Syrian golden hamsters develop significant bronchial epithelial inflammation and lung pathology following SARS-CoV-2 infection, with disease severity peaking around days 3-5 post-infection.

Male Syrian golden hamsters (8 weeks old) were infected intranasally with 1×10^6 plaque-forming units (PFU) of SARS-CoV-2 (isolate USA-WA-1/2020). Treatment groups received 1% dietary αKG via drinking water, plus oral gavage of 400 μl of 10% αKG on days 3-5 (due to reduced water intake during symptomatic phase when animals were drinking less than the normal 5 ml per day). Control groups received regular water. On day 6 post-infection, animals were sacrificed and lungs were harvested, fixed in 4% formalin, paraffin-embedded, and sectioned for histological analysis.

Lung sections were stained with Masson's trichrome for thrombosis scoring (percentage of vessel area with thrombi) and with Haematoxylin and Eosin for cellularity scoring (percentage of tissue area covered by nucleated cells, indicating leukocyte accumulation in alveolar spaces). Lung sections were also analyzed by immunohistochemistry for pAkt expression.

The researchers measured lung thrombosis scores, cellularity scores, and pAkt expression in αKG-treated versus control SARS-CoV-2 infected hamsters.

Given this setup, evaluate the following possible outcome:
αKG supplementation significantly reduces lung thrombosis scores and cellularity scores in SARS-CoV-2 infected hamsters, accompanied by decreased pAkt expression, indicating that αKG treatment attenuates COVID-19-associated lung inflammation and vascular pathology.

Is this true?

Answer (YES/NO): YES